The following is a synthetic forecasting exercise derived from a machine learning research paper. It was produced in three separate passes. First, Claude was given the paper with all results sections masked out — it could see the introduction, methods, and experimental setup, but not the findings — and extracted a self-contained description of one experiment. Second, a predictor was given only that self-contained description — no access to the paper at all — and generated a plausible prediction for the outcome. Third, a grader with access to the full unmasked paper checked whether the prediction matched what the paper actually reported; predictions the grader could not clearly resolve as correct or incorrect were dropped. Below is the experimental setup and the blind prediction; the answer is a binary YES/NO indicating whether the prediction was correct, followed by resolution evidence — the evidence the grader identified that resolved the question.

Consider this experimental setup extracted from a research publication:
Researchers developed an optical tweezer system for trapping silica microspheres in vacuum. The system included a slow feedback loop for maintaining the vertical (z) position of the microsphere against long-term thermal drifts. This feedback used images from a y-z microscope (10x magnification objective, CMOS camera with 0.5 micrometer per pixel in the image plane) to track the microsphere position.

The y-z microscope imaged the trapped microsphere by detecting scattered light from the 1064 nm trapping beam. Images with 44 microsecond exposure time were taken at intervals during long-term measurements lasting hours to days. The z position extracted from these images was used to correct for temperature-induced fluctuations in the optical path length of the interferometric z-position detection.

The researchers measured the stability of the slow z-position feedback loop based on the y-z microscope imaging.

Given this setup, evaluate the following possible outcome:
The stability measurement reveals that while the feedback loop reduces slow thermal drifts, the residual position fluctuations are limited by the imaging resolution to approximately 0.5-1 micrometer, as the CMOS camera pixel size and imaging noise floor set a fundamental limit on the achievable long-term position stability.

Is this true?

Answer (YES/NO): NO